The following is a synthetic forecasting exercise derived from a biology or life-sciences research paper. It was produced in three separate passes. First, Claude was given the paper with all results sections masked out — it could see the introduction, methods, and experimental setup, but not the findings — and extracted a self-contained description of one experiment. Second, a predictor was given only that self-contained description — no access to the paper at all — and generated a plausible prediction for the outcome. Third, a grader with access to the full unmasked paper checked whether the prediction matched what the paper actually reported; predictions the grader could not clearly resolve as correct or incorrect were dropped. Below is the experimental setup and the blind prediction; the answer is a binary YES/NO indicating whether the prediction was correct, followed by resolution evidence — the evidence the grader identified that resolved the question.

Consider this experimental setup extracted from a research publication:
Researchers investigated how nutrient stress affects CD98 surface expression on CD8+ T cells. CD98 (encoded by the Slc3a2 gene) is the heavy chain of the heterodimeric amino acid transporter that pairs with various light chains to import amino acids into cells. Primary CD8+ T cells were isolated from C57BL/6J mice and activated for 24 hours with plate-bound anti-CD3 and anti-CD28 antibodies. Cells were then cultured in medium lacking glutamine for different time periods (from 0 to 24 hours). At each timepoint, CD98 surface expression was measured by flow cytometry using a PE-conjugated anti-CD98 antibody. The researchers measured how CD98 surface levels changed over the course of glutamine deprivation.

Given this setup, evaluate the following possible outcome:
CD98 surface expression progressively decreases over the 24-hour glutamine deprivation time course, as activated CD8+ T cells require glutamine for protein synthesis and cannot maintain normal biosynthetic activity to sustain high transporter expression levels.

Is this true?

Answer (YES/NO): NO